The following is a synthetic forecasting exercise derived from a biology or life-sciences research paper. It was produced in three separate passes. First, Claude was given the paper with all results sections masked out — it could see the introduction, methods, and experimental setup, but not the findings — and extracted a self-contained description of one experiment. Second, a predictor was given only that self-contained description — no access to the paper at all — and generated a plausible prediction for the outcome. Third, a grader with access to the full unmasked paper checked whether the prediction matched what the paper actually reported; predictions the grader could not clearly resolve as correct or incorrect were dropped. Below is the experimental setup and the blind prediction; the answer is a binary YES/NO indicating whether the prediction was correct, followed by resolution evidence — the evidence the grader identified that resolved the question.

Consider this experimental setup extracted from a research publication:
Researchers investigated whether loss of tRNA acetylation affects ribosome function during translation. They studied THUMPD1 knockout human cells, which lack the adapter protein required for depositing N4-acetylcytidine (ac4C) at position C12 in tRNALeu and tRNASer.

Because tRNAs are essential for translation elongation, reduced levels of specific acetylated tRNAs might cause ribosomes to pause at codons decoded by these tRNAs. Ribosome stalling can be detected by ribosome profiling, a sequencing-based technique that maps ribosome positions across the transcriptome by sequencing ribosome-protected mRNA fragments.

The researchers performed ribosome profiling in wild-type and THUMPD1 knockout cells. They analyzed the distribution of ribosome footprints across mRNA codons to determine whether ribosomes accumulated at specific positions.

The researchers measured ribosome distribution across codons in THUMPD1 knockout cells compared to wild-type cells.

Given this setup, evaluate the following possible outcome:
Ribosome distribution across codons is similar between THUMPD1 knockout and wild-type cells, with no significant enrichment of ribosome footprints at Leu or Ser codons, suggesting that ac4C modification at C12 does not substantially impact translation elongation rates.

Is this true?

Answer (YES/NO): NO